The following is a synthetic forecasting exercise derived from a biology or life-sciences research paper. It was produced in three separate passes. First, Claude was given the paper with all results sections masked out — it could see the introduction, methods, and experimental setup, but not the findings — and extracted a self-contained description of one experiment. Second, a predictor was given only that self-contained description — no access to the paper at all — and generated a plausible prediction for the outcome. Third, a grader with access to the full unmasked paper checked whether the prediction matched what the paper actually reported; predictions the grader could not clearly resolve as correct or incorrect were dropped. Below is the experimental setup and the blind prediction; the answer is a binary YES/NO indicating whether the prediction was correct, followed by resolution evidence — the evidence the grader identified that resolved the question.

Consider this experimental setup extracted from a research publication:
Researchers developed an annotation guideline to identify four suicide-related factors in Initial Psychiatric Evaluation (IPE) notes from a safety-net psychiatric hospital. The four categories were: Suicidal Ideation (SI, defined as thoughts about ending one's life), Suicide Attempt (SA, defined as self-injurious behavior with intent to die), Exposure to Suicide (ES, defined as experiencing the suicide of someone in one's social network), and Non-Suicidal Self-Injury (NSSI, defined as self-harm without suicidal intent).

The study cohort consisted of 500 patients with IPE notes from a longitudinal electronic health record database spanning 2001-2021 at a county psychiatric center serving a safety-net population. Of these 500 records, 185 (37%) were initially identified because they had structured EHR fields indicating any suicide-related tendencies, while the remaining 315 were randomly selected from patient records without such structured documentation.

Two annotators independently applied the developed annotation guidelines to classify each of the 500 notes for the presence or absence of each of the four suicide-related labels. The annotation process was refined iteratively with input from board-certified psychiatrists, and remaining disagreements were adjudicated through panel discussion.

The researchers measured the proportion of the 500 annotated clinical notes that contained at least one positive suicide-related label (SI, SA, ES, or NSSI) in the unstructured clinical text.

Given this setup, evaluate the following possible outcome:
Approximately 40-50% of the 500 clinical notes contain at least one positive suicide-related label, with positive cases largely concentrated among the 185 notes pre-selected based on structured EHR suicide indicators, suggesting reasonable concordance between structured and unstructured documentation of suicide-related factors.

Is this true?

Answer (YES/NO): NO